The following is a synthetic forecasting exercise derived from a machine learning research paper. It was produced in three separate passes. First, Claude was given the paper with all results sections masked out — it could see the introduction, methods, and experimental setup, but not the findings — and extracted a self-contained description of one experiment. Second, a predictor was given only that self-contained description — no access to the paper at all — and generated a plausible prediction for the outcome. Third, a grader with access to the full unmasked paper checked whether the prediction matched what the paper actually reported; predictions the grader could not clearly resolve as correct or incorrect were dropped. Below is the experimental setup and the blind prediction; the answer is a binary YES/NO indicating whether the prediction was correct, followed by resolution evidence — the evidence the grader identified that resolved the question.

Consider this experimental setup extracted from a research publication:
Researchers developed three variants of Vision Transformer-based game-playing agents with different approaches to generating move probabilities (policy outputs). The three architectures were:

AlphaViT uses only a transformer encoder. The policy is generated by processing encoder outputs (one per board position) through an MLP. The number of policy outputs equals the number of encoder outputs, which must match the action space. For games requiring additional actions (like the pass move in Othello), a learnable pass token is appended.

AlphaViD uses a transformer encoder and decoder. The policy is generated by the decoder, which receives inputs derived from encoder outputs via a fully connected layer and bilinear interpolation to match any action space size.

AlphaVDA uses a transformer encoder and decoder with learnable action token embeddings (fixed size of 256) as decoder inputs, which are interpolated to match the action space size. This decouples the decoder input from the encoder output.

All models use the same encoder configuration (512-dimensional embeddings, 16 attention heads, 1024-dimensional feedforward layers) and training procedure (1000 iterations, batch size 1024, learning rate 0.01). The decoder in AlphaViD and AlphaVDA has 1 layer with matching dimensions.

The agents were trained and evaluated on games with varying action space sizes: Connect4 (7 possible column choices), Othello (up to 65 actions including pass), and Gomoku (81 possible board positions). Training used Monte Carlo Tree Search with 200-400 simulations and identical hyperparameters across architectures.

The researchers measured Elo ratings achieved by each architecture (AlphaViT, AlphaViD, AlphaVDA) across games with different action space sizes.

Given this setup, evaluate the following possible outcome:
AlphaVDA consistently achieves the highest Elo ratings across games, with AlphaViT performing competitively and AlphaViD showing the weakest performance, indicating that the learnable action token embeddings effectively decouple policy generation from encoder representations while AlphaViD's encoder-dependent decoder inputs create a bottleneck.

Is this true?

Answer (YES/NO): NO